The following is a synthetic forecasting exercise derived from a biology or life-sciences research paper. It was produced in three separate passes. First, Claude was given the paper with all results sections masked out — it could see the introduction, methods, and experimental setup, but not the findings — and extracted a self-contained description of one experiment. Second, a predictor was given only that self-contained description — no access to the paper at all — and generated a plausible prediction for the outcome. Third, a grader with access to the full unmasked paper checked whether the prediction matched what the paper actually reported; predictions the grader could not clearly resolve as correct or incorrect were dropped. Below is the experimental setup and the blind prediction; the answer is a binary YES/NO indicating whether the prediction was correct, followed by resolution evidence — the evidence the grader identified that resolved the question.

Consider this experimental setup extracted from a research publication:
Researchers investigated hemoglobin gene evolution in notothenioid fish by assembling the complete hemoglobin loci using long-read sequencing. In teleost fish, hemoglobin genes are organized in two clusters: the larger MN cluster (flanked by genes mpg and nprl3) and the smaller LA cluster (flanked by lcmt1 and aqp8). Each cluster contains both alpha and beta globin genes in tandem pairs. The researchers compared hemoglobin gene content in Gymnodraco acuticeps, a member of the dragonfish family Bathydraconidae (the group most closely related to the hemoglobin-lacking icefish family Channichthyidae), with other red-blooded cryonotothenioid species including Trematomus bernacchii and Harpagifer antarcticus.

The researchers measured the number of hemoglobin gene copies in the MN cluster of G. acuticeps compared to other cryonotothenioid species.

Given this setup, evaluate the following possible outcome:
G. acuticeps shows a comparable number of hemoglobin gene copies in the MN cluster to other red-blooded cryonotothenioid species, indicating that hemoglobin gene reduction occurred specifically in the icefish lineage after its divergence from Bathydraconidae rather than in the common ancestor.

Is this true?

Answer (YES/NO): NO